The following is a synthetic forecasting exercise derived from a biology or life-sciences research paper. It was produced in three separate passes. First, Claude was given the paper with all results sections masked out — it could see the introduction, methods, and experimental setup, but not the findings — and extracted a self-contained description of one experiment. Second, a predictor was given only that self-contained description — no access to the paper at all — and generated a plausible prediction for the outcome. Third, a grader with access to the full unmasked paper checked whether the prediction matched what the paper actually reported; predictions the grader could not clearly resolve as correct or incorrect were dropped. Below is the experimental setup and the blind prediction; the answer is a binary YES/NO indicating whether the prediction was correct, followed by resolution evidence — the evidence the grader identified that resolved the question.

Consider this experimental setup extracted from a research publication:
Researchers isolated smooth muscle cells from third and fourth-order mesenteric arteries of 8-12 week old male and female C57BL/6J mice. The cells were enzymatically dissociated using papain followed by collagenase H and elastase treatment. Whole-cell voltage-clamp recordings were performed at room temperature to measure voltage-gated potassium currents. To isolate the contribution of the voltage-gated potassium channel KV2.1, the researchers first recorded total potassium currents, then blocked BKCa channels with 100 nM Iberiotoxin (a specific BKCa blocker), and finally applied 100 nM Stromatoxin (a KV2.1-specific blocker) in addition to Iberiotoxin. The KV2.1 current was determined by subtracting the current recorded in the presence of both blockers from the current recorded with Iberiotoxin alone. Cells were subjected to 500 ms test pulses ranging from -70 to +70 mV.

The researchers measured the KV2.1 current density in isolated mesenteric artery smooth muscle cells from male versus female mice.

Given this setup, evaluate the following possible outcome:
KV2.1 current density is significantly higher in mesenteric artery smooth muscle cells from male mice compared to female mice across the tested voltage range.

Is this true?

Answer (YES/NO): NO